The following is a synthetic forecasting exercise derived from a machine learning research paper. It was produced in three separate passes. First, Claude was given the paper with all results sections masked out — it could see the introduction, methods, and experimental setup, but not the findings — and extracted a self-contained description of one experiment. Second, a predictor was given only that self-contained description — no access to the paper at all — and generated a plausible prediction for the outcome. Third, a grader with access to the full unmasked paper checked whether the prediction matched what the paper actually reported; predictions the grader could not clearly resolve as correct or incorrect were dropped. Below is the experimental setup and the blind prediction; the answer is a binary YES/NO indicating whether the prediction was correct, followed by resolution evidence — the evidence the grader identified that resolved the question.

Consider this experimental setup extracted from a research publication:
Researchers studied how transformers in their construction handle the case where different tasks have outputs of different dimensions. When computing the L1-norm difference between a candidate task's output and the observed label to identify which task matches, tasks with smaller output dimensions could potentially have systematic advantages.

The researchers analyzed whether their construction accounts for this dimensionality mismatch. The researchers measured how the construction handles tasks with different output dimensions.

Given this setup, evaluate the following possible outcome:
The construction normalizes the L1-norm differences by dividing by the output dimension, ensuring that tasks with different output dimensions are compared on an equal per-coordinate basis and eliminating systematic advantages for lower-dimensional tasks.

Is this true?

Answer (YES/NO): NO